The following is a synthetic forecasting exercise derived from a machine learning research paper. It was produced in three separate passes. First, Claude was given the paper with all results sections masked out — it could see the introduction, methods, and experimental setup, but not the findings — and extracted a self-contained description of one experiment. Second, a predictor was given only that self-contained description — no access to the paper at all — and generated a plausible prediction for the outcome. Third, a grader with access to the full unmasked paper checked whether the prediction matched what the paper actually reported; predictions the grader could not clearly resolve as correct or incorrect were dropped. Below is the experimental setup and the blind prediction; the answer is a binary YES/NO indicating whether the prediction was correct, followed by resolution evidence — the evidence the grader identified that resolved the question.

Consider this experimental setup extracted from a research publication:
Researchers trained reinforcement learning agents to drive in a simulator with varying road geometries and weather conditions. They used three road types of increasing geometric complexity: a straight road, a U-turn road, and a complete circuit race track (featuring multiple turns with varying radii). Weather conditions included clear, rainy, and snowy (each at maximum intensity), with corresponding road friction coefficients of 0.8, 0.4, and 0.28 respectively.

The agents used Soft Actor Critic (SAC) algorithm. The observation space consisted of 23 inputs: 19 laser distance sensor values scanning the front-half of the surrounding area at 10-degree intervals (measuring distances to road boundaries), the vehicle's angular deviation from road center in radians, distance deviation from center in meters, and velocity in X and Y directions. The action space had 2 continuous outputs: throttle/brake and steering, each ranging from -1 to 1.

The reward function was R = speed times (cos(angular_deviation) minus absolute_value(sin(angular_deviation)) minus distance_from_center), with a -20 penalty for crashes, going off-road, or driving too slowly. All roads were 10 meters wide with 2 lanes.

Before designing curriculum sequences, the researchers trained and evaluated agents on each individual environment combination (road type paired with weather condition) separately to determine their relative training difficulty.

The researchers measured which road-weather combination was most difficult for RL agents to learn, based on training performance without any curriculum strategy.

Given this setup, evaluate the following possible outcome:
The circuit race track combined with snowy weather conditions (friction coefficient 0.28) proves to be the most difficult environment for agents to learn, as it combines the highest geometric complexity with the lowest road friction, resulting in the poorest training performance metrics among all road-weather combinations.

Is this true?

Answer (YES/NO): YES